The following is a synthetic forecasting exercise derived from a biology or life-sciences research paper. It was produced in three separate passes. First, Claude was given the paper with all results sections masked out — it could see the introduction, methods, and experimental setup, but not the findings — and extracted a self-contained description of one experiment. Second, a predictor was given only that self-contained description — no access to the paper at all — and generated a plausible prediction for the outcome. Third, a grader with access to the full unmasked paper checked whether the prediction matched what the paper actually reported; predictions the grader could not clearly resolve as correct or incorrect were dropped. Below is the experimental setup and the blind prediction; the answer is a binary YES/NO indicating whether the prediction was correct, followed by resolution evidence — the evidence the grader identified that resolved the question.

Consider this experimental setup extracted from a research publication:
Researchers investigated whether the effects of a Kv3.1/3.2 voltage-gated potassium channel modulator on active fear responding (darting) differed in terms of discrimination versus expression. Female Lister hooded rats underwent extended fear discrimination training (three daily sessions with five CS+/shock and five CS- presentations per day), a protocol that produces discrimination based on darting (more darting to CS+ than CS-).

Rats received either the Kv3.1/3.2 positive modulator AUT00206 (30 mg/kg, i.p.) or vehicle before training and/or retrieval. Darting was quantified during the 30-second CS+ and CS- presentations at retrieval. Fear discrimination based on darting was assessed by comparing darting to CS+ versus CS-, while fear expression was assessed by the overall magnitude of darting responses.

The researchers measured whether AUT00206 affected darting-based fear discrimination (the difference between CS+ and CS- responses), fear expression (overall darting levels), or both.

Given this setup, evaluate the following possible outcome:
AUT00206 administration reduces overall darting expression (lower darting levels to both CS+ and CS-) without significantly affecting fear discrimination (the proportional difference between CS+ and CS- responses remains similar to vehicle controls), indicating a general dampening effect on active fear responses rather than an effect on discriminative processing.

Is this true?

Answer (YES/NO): YES